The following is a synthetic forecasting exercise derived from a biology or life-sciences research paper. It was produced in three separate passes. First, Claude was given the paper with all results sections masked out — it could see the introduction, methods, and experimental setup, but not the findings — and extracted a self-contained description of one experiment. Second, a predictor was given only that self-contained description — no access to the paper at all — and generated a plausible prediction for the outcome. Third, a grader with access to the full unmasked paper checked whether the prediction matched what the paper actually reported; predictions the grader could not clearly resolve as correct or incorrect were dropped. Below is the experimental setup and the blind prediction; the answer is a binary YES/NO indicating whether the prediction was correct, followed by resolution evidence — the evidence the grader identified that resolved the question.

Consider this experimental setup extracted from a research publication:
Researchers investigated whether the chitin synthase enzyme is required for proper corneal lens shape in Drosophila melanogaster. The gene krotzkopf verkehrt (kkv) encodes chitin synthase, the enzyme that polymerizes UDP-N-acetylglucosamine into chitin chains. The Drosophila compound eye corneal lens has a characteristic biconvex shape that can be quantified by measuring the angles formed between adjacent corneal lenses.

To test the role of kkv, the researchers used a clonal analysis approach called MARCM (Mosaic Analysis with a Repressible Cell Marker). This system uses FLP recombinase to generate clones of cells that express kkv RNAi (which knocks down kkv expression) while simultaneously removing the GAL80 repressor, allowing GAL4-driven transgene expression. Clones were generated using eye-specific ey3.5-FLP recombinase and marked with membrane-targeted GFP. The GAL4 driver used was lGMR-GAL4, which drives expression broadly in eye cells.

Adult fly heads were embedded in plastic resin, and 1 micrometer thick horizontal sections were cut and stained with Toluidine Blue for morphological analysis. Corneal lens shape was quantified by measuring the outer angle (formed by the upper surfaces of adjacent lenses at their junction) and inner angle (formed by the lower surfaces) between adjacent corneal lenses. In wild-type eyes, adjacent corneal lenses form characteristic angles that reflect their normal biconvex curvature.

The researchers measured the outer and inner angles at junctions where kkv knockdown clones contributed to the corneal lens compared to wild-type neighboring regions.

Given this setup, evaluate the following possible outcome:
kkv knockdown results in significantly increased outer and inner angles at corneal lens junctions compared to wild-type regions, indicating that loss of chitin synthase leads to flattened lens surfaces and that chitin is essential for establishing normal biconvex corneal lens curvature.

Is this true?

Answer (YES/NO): YES